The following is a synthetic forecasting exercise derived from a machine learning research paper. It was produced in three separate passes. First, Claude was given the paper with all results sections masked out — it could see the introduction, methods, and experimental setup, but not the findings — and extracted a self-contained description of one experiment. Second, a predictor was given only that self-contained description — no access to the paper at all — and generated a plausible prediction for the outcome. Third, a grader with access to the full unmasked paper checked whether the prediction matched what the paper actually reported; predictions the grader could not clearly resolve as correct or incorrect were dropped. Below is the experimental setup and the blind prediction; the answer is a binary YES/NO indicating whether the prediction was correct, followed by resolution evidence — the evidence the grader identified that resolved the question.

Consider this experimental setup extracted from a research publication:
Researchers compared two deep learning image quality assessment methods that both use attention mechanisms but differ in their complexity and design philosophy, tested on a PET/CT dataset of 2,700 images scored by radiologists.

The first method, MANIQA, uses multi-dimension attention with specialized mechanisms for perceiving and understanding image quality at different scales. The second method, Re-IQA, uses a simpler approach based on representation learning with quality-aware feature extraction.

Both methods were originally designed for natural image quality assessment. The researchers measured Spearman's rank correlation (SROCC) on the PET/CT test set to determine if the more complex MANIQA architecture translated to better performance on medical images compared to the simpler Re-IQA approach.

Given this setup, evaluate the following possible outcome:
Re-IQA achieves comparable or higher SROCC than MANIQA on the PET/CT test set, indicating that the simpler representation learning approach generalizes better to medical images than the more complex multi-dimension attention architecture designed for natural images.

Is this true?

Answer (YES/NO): NO